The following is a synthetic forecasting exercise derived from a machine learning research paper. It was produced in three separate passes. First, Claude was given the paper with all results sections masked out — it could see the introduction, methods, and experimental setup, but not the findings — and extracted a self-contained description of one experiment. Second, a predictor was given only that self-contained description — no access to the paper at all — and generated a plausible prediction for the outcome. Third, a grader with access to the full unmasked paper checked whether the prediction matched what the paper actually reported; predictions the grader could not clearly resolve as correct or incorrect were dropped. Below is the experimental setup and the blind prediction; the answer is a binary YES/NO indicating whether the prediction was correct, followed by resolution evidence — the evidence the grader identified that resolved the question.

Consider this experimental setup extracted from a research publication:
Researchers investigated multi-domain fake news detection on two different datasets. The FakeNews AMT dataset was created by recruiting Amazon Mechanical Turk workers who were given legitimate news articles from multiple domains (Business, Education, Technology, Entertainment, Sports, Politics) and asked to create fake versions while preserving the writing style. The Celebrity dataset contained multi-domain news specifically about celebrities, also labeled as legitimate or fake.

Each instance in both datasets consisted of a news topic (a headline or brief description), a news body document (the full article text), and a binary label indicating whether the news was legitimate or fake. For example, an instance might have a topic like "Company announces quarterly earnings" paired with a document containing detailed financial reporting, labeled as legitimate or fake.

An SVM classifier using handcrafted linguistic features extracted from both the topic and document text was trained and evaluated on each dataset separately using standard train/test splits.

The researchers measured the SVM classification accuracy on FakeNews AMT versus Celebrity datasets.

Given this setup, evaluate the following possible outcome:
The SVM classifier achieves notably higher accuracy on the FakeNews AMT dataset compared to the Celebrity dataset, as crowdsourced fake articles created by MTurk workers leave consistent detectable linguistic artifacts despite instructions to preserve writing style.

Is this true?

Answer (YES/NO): NO